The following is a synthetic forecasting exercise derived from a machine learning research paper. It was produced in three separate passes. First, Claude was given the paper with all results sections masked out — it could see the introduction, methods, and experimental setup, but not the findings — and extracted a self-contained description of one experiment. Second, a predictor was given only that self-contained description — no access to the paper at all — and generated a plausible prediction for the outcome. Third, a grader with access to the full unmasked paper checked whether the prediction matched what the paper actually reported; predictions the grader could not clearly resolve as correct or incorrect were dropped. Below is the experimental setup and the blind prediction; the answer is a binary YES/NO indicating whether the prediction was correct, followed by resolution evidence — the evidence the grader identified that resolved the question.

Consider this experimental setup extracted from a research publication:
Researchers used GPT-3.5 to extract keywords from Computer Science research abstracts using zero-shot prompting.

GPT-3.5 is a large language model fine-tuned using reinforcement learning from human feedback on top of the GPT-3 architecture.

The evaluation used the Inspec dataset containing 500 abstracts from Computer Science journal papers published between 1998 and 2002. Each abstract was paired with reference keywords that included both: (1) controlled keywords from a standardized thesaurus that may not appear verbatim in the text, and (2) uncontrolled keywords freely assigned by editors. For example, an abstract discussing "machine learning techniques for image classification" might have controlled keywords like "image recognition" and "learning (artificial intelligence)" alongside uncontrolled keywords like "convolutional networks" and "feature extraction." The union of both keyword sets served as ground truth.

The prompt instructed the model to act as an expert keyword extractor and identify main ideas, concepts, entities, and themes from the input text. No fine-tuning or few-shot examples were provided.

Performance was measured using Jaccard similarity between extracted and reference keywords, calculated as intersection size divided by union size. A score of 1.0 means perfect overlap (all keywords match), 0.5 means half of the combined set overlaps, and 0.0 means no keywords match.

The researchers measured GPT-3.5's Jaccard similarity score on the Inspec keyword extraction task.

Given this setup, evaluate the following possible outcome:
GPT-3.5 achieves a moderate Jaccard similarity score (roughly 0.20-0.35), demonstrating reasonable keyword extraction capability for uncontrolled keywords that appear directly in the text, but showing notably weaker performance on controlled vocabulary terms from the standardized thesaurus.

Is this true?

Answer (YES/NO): NO